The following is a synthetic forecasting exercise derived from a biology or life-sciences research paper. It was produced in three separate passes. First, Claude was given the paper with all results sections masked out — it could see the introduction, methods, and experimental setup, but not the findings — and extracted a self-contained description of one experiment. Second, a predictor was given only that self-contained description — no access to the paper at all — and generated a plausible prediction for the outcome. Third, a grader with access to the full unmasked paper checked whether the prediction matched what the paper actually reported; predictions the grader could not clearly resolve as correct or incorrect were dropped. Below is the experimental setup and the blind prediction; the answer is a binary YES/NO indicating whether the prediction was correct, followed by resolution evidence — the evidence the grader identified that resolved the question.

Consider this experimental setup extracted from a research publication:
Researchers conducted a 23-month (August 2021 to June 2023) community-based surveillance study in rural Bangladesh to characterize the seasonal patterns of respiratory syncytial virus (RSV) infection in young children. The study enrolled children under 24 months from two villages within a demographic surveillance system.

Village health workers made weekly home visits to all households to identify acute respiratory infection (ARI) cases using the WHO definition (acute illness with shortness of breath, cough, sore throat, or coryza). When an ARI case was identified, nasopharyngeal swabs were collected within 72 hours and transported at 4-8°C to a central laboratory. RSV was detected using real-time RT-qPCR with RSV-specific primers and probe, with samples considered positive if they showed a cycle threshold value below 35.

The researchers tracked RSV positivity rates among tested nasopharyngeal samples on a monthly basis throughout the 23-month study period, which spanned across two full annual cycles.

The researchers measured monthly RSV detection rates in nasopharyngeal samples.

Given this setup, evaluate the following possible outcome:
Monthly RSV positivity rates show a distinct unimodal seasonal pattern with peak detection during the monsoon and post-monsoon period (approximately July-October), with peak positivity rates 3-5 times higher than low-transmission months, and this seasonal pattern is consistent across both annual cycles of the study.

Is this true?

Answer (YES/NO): NO